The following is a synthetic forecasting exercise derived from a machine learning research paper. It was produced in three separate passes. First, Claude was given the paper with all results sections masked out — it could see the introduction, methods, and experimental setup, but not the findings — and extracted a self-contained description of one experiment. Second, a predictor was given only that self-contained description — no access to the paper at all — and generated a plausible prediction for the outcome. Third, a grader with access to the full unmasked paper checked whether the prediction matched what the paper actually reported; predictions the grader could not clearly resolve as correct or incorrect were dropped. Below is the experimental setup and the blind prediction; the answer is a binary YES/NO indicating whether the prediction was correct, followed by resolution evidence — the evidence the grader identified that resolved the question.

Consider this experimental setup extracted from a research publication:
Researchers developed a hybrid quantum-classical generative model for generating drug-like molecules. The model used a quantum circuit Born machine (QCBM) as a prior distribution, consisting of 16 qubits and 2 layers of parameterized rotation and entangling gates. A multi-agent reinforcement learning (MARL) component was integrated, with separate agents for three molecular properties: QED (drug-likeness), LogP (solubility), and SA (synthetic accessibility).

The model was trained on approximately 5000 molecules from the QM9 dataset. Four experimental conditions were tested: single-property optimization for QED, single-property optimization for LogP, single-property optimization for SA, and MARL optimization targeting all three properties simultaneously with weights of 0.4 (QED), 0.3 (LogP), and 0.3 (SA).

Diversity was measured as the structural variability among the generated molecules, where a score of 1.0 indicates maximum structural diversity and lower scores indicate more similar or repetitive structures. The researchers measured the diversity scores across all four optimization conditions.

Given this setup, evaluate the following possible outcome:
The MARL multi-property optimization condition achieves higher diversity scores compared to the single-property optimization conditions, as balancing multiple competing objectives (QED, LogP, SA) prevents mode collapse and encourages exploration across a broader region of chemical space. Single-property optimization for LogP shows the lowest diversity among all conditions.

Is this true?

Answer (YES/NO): NO